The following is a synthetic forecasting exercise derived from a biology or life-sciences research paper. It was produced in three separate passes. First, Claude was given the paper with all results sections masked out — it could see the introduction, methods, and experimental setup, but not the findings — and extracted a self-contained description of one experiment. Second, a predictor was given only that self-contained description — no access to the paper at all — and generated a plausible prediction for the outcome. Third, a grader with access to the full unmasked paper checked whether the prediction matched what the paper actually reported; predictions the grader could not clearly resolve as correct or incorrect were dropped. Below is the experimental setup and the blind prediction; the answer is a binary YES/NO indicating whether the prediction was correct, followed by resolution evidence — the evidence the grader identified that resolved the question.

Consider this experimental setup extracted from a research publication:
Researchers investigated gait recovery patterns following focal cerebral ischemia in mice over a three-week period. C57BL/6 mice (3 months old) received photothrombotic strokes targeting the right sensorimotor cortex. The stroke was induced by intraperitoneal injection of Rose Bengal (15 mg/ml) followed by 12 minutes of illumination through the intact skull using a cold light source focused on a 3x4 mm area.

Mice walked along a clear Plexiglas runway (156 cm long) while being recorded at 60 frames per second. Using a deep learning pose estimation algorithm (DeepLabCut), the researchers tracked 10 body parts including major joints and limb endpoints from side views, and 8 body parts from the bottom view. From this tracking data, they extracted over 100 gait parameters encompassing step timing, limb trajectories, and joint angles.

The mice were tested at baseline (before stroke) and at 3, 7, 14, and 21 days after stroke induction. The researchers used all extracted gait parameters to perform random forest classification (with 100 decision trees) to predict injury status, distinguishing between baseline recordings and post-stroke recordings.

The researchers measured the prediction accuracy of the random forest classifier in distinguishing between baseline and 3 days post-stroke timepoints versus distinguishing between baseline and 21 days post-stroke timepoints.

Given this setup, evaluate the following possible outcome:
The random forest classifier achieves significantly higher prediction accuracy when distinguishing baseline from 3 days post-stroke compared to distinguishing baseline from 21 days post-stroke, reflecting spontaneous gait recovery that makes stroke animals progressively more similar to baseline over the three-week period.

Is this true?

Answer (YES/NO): NO